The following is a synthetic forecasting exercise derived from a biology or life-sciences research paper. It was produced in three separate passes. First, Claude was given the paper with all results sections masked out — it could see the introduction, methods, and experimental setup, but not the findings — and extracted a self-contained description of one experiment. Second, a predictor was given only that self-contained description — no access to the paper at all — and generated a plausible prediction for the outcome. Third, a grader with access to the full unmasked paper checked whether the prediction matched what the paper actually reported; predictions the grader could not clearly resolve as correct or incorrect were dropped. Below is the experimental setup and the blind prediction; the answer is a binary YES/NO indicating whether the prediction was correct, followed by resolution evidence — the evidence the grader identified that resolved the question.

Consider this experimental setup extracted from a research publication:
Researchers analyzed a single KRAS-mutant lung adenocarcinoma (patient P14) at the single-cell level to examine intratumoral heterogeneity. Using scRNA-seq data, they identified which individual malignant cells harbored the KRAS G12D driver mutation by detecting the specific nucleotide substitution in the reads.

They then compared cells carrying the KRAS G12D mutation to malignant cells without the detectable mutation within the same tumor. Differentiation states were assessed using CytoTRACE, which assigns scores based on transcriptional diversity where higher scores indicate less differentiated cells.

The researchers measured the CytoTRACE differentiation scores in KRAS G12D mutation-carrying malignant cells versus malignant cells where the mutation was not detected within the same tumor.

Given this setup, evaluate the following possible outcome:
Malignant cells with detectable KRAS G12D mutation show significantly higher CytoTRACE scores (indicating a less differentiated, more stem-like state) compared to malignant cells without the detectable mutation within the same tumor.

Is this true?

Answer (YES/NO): YES